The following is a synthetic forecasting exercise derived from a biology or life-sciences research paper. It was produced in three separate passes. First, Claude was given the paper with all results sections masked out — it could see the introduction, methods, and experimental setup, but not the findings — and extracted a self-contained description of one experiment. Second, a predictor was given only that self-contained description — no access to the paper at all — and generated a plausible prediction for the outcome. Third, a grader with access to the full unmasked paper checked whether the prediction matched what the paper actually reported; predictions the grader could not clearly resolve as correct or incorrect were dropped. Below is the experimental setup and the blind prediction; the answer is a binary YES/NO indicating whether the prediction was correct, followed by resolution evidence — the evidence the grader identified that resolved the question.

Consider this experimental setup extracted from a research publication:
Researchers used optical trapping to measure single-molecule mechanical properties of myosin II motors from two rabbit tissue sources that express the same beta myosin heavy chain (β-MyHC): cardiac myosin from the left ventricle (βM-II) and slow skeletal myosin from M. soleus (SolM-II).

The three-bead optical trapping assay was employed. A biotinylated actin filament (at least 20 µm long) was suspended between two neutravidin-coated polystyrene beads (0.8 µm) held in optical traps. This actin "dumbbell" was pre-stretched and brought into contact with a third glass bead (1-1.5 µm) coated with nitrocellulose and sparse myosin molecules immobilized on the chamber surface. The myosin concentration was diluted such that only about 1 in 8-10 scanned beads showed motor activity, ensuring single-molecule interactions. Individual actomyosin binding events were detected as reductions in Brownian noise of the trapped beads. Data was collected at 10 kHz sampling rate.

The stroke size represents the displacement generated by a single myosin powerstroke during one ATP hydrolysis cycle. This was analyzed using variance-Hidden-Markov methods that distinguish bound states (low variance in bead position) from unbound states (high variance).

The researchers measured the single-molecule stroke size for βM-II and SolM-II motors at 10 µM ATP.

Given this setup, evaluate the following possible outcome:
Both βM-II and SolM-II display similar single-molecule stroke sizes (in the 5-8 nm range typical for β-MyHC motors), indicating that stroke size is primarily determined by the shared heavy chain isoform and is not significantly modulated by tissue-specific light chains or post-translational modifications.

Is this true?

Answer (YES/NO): YES